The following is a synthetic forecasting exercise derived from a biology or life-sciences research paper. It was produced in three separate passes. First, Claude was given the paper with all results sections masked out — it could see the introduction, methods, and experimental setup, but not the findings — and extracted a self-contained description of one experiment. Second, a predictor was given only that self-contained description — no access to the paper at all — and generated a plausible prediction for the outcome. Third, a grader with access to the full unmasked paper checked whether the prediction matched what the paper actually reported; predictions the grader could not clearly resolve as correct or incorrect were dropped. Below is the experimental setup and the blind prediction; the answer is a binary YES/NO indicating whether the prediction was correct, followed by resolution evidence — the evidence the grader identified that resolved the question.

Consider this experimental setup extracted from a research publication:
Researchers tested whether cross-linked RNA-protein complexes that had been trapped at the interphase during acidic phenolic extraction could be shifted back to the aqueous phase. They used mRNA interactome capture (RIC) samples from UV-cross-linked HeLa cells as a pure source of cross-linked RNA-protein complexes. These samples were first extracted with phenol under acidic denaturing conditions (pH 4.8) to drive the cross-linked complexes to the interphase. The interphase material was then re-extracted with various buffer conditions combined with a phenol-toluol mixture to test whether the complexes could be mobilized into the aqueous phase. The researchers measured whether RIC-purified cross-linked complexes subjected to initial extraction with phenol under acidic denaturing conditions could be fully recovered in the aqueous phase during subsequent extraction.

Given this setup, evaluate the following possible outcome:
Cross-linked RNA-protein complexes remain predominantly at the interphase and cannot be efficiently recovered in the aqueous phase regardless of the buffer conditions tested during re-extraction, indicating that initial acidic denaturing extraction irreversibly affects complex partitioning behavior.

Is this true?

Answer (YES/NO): NO